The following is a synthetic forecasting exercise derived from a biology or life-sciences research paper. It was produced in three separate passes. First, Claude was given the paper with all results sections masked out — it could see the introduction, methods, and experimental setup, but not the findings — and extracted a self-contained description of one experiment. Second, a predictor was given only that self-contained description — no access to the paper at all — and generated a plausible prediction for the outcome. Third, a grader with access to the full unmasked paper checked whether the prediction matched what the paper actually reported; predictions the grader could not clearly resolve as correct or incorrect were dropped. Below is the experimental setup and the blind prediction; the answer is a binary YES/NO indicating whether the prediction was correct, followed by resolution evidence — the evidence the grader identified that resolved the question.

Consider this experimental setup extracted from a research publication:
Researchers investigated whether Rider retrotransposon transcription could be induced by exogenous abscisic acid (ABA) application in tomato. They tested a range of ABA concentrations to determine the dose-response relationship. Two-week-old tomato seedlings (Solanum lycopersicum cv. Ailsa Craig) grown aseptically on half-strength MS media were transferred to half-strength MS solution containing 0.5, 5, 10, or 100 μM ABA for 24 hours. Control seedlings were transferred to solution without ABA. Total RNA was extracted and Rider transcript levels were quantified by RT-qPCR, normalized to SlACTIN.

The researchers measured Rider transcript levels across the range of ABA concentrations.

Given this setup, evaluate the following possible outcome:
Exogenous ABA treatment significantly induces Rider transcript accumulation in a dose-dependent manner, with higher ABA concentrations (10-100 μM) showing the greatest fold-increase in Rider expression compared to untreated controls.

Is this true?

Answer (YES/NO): YES